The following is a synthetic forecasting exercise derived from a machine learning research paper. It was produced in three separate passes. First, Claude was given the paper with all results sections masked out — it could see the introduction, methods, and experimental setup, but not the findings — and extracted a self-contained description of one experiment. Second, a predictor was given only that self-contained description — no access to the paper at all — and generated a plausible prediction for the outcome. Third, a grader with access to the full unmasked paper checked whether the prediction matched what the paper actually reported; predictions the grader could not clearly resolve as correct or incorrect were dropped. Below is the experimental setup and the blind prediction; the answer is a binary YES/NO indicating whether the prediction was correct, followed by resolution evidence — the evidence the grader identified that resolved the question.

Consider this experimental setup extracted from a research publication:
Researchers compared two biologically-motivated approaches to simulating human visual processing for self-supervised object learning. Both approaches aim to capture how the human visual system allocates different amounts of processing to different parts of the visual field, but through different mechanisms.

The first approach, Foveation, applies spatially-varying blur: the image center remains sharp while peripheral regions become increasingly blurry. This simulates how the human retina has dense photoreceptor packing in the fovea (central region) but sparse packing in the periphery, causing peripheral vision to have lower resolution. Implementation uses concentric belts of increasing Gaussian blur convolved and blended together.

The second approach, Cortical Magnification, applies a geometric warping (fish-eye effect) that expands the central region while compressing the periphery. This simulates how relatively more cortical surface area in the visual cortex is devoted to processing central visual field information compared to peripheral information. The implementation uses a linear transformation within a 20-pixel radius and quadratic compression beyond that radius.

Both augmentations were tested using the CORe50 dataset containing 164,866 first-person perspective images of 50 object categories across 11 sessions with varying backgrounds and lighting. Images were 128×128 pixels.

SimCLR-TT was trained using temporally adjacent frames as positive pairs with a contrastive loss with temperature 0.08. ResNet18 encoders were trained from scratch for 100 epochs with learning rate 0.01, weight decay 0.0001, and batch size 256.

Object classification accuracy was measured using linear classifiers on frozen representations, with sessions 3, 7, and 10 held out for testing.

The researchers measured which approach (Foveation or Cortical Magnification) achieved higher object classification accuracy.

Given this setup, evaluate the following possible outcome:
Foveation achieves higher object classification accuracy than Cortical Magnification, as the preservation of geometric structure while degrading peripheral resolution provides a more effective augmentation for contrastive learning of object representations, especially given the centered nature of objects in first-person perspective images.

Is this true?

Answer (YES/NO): NO